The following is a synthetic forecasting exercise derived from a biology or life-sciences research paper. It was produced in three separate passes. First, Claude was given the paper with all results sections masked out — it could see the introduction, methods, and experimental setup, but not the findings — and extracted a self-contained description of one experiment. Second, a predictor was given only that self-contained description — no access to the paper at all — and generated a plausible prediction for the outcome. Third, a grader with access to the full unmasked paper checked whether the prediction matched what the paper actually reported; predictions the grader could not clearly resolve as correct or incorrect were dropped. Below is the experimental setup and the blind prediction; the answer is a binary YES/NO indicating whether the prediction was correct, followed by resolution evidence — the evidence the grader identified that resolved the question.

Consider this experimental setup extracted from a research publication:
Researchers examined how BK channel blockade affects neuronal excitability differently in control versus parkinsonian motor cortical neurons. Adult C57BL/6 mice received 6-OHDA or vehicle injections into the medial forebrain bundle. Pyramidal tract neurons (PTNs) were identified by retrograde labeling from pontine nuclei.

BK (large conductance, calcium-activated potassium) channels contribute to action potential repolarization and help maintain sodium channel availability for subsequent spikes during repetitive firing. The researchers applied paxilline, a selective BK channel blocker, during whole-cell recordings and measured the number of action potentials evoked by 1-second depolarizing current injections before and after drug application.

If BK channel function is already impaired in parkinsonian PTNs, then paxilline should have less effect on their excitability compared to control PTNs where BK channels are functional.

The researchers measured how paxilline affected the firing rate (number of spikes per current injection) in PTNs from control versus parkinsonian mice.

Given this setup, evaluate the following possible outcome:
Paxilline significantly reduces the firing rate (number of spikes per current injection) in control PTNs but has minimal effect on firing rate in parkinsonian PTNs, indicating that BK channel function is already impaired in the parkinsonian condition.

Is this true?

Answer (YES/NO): YES